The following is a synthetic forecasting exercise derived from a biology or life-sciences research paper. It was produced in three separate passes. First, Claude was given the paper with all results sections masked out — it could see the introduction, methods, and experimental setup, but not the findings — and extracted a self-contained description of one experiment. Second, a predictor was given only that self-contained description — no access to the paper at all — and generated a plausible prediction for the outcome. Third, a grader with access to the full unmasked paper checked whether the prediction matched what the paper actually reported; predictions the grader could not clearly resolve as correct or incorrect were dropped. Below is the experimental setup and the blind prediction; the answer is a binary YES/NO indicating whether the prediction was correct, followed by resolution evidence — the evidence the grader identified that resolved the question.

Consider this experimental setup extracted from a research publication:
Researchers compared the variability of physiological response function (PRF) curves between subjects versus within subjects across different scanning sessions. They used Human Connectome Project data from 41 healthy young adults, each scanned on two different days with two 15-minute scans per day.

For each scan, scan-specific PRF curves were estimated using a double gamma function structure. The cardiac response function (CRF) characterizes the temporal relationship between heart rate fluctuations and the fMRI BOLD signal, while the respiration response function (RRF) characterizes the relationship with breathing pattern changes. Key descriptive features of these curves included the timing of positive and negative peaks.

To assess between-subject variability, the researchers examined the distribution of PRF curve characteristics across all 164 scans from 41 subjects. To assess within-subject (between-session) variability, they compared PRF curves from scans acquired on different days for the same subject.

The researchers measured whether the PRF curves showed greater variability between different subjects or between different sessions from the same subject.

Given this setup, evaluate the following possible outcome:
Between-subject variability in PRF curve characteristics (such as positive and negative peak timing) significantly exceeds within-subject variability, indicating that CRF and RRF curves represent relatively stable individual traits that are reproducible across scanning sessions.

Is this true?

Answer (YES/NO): NO